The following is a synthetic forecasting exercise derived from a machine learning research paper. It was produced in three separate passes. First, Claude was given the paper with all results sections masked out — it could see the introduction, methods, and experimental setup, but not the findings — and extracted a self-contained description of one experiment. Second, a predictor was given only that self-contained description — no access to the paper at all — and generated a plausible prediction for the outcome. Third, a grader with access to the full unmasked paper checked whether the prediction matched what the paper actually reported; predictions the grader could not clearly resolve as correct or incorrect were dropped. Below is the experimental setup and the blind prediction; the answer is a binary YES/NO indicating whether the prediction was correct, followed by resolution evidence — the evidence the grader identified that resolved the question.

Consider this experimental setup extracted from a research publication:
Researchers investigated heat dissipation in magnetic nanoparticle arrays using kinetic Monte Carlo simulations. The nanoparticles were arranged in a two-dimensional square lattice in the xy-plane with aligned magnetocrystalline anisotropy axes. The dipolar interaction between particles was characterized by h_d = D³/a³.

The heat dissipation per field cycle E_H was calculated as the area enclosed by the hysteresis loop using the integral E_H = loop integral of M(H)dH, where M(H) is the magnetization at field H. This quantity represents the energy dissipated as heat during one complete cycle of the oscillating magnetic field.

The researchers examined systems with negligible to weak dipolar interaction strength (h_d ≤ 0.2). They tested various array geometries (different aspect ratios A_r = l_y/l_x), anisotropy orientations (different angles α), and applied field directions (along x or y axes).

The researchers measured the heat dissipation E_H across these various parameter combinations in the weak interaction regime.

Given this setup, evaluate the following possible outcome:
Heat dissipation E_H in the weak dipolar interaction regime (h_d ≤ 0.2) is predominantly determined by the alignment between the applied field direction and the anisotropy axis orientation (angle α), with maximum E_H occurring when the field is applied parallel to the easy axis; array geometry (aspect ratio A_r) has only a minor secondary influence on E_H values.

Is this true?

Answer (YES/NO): NO